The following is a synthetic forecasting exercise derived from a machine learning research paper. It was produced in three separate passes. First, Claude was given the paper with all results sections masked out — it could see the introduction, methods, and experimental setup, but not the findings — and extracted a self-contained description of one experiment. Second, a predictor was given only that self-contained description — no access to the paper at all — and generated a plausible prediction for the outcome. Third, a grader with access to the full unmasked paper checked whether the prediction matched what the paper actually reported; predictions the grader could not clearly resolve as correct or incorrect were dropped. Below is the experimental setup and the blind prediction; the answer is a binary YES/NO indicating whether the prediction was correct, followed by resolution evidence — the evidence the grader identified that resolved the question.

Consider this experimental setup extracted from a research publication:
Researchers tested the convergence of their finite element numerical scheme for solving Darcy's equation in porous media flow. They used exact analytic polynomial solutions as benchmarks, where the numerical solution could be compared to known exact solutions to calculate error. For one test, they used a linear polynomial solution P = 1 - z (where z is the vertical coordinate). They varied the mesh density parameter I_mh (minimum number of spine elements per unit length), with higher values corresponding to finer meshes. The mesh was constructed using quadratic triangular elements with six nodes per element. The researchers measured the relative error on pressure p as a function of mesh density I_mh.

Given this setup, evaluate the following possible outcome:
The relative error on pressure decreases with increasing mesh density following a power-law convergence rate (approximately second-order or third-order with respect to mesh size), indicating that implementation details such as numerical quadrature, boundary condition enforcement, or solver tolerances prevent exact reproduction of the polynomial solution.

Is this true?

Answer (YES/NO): YES